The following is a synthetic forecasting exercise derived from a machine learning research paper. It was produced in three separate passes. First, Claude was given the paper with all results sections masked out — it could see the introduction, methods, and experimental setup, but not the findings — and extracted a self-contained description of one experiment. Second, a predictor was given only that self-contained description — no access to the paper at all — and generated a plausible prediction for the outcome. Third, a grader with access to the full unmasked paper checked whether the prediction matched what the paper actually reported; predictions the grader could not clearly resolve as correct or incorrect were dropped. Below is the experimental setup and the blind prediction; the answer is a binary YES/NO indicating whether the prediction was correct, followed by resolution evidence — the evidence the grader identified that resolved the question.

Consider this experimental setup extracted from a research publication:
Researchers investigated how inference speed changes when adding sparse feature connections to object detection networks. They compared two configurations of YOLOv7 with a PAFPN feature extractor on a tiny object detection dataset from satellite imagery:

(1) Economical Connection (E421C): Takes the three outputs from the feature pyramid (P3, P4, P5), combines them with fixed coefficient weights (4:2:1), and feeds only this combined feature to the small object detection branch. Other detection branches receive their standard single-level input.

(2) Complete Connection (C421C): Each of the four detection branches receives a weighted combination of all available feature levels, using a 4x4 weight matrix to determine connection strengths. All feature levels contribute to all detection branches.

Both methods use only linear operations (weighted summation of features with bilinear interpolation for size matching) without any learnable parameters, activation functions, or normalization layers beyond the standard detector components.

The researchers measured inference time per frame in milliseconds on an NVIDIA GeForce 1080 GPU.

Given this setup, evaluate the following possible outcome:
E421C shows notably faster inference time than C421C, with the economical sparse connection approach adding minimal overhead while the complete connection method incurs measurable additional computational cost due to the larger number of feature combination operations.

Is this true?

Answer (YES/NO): YES